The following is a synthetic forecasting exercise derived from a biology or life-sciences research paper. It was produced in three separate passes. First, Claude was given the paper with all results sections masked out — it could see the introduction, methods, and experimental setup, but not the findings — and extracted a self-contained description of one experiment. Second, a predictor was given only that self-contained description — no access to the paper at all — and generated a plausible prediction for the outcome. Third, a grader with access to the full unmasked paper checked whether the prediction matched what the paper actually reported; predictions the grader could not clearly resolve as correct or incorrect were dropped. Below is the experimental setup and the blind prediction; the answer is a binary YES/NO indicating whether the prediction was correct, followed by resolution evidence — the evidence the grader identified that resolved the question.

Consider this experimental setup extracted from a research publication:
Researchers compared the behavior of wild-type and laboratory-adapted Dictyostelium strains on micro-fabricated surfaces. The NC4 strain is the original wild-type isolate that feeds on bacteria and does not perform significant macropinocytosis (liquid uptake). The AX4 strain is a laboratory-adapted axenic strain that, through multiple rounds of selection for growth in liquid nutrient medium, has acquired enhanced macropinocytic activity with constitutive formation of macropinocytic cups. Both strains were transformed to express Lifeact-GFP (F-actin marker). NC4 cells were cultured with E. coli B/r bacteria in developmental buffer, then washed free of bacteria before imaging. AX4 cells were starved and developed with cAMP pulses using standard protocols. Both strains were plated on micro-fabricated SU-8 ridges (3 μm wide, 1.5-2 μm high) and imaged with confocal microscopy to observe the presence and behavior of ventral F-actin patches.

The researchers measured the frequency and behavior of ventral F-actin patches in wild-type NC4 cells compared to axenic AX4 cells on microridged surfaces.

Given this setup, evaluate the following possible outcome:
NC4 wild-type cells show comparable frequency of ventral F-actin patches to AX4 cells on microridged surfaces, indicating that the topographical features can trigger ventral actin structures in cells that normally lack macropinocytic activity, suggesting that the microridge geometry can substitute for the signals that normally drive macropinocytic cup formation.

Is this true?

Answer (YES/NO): NO